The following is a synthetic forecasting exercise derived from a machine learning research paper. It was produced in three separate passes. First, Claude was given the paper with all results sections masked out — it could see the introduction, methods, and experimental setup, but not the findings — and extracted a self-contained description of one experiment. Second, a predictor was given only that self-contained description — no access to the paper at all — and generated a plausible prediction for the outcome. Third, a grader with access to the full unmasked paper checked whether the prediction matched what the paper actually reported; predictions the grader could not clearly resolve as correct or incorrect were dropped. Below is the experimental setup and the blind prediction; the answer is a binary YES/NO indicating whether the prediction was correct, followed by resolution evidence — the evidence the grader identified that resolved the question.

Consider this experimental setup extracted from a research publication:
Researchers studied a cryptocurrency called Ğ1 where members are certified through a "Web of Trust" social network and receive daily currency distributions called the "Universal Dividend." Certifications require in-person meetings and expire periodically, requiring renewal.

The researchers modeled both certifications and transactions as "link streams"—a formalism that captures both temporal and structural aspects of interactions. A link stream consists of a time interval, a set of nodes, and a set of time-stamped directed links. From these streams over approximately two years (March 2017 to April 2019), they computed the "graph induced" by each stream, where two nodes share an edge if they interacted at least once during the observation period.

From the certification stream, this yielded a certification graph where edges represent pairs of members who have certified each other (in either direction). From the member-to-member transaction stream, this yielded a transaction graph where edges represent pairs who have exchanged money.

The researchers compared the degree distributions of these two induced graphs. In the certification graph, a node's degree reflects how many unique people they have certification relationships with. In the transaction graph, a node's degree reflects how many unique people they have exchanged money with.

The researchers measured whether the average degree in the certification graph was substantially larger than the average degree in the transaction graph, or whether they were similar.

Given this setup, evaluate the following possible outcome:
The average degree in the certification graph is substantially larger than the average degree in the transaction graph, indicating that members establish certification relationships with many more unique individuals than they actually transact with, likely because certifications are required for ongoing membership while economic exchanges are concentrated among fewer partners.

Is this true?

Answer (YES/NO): YES